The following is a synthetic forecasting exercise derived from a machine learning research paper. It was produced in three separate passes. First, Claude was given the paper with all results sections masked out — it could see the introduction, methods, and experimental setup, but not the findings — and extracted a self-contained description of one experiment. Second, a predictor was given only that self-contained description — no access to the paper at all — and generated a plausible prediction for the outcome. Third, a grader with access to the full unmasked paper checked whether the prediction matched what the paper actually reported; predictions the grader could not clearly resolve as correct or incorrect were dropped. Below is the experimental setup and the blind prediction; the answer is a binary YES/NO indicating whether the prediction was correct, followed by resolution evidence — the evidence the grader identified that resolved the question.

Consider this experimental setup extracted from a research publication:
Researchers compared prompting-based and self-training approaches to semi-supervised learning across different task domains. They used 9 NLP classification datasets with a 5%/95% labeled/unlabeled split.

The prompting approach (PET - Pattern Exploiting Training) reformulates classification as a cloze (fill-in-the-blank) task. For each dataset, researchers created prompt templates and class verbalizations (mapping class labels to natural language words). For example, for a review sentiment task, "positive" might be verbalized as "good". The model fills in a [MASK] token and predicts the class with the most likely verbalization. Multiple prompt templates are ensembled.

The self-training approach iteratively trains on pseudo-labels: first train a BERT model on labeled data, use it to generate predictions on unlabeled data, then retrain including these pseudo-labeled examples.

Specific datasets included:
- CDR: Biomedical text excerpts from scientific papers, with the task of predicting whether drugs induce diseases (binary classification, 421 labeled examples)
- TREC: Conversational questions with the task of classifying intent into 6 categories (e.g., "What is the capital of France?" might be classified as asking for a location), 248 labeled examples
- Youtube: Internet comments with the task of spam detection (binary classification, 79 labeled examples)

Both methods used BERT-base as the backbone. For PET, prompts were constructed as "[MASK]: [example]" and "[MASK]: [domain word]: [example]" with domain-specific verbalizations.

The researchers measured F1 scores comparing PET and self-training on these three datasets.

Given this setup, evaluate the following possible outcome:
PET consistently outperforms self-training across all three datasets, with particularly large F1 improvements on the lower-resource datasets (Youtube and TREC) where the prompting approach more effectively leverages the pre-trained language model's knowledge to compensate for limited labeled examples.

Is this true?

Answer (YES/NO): NO